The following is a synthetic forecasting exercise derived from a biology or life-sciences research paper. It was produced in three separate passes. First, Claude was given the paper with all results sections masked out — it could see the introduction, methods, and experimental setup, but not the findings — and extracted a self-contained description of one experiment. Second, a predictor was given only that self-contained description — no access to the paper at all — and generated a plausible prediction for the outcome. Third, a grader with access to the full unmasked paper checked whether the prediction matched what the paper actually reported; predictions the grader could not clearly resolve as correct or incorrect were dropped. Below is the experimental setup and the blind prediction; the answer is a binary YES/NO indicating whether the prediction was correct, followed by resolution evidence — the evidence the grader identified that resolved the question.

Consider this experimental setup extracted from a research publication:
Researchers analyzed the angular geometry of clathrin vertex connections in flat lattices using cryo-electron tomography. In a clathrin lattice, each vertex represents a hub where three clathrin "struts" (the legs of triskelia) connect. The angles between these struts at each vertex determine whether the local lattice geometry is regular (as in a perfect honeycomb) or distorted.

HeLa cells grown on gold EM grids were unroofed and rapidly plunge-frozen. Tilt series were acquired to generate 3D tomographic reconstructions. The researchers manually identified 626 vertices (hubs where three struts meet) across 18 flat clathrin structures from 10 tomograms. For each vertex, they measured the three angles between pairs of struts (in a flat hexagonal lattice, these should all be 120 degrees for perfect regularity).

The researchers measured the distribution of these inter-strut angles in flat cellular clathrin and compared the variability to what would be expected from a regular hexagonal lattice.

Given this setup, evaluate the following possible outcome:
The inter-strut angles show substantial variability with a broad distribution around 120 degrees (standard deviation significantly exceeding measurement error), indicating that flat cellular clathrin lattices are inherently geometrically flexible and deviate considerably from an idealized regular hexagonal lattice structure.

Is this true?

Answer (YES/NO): YES